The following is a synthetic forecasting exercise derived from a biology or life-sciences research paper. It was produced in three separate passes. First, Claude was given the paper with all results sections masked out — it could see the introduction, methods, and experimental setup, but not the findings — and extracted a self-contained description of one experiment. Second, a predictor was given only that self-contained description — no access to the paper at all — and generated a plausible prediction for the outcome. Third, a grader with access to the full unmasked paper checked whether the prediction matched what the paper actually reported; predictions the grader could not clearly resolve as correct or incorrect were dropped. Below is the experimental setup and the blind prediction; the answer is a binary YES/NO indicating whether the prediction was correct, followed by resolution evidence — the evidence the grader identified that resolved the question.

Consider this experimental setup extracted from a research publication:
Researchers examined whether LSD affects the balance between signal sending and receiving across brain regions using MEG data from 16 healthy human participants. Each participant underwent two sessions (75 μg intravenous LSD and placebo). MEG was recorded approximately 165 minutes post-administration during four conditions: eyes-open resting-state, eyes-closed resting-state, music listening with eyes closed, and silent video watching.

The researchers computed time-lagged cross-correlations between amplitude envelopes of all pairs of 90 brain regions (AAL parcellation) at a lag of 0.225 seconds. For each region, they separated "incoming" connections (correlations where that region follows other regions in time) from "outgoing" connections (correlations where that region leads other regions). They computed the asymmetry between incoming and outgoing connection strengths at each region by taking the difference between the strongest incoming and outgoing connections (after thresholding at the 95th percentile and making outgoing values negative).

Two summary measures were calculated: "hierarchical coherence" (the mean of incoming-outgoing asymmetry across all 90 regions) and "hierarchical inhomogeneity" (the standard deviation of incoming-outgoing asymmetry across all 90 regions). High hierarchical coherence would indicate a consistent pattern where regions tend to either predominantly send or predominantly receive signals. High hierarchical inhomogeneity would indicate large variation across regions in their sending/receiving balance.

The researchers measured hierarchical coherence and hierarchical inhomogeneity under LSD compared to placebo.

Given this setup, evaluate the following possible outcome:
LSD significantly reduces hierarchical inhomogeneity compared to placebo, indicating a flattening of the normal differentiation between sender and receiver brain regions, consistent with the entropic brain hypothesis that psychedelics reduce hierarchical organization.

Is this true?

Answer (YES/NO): YES